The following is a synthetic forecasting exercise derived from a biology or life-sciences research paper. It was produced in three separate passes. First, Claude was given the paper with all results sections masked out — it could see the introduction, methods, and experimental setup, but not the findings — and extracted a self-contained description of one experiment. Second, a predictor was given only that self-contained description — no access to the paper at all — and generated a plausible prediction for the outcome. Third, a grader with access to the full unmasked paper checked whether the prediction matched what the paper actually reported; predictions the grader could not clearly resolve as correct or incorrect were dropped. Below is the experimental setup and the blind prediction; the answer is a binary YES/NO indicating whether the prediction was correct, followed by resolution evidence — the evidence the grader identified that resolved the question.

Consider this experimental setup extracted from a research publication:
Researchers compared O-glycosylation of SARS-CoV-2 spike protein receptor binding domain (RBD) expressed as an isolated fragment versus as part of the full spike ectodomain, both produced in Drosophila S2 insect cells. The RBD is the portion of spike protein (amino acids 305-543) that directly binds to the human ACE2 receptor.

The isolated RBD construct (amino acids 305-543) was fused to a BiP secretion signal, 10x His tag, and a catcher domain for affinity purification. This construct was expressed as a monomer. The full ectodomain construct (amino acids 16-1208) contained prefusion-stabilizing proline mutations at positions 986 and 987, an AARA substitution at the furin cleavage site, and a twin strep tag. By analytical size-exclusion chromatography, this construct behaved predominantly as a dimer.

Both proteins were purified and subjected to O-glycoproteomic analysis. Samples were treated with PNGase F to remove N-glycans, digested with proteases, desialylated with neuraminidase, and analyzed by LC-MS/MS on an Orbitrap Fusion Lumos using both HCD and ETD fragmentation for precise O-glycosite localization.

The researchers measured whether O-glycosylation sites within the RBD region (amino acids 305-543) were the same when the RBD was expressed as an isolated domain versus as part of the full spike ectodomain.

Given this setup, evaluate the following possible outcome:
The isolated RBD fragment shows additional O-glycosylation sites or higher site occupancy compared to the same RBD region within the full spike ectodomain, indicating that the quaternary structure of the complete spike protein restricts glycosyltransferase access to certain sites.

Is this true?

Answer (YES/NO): YES